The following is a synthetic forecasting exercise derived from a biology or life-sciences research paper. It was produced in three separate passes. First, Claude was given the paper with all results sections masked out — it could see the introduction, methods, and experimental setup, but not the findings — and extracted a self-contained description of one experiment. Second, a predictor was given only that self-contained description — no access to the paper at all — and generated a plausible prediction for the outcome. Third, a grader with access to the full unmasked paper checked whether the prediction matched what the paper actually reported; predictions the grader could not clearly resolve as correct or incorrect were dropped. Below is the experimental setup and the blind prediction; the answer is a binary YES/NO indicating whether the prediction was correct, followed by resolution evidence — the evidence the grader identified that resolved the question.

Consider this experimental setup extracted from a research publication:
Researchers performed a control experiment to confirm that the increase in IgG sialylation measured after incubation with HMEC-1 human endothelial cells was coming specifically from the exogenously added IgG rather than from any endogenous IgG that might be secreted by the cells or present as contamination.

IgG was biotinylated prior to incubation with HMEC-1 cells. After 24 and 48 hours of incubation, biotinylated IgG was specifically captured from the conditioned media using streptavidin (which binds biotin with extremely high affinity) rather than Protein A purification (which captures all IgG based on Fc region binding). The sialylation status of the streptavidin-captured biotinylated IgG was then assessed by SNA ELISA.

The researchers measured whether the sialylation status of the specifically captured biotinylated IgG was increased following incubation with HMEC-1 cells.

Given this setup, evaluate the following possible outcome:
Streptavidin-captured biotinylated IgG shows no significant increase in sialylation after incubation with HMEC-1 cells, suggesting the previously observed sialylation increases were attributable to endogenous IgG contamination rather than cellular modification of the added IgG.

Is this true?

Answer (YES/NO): NO